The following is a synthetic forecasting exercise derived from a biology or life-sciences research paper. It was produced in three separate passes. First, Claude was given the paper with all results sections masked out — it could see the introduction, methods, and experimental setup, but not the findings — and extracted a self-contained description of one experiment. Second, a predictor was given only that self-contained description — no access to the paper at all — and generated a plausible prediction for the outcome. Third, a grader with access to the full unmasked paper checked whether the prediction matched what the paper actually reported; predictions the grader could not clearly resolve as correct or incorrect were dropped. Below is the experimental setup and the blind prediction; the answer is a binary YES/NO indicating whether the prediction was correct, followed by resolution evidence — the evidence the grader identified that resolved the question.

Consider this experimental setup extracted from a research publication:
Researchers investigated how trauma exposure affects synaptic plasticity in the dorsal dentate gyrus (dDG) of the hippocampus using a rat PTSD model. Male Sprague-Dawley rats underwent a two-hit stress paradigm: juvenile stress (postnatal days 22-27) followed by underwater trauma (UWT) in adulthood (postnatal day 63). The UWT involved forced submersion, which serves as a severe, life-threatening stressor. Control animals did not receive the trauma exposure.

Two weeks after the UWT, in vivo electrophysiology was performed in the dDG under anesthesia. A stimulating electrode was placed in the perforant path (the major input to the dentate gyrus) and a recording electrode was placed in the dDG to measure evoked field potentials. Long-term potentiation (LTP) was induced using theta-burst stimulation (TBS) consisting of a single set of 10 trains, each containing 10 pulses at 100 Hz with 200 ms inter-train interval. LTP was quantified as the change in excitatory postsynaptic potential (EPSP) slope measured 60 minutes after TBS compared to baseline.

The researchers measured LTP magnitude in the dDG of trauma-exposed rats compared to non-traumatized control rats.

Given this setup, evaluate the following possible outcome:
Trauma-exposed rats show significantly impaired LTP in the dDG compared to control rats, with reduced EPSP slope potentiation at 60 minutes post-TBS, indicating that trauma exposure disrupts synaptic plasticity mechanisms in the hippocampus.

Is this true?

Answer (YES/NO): YES